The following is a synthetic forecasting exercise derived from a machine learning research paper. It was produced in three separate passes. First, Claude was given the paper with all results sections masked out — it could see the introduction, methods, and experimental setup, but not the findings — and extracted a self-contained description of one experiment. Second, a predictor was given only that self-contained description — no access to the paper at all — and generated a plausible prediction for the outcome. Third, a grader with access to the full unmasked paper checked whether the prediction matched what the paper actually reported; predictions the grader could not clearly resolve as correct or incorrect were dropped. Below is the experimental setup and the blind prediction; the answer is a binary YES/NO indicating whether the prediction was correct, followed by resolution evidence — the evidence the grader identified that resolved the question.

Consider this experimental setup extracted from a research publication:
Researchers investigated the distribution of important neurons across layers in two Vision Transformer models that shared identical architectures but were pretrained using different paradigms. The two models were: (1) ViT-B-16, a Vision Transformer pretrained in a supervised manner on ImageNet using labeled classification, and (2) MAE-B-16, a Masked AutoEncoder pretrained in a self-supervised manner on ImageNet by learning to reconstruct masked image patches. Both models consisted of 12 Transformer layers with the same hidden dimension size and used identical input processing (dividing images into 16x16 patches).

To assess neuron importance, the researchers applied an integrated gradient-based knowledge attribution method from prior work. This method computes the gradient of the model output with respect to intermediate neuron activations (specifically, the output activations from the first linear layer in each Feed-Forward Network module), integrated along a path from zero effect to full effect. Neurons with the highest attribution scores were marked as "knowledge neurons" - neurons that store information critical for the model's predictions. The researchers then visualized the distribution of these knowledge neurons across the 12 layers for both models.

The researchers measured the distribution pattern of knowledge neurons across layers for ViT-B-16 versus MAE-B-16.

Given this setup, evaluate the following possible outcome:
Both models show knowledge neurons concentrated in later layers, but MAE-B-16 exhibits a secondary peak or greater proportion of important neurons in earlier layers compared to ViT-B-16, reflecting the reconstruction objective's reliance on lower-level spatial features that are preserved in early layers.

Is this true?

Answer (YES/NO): NO